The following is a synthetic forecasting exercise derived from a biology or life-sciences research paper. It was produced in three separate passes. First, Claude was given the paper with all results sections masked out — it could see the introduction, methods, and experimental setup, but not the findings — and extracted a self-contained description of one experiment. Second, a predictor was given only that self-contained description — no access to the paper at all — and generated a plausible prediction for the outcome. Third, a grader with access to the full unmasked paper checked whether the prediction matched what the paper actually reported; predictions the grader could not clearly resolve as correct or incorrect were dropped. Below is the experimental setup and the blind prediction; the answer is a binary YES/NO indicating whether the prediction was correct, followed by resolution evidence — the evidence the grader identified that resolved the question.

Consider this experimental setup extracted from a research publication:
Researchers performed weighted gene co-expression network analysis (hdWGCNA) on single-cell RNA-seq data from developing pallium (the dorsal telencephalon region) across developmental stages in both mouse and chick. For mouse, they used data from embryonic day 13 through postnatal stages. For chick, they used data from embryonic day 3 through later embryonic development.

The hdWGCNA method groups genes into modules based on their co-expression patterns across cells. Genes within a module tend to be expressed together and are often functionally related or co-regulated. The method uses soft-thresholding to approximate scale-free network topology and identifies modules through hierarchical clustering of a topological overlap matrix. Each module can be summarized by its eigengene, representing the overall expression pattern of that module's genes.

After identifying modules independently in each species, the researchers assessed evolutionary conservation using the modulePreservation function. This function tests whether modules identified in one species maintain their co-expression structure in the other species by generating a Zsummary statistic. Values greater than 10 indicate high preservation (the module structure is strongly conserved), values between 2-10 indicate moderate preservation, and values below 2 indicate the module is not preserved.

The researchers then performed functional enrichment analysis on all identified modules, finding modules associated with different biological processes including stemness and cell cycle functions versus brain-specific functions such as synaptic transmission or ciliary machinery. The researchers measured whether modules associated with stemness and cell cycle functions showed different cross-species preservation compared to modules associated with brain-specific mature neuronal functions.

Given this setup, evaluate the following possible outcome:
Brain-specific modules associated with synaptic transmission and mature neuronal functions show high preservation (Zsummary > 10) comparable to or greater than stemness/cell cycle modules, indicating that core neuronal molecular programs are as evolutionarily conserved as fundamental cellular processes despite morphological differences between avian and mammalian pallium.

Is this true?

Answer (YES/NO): NO